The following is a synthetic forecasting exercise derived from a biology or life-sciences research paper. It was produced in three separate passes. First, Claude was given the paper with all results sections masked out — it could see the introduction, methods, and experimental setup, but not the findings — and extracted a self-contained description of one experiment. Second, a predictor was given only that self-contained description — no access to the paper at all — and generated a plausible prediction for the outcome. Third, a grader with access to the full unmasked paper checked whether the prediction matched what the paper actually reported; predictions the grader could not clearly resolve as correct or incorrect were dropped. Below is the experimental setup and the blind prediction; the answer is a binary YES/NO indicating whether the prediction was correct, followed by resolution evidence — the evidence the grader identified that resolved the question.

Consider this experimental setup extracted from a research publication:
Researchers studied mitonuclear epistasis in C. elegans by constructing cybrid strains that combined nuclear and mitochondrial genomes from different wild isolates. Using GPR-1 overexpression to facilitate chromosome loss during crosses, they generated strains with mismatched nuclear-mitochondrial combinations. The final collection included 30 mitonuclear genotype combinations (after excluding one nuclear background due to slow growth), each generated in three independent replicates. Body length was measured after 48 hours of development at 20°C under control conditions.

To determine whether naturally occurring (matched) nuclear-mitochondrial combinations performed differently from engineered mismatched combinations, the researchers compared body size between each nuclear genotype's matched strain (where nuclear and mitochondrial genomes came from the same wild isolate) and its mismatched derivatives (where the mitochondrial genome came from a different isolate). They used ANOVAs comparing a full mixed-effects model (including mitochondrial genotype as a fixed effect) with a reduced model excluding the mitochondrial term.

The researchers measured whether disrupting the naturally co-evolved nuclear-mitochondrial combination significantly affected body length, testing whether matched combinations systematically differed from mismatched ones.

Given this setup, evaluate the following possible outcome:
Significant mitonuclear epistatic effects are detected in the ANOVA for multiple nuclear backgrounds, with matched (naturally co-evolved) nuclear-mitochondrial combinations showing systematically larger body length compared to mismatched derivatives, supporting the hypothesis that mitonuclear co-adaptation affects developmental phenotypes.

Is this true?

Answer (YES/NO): NO